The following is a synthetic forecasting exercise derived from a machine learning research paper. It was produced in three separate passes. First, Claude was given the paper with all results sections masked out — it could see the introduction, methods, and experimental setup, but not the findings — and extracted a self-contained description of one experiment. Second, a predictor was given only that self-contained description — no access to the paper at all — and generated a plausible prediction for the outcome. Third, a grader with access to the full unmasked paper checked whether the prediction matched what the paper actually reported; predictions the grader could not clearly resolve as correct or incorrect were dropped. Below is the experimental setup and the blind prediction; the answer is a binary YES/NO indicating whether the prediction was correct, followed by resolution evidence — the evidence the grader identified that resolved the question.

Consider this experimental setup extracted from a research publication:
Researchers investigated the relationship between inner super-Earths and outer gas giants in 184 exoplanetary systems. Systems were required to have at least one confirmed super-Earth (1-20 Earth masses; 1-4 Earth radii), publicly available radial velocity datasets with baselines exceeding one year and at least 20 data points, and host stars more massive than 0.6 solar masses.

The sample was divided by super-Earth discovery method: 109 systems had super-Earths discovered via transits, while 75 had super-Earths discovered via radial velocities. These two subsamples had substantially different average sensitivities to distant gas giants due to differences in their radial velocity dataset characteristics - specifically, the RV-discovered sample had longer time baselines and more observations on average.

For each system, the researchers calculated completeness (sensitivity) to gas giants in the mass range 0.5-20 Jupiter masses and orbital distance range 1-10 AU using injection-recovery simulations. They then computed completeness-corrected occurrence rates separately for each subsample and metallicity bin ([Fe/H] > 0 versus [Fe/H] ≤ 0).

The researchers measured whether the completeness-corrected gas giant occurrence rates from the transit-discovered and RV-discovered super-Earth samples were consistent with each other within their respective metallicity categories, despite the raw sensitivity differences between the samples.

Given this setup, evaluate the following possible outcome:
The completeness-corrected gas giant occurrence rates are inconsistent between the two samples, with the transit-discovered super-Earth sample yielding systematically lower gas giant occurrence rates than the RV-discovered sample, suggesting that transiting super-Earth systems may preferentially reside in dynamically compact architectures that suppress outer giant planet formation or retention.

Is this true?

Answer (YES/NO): NO